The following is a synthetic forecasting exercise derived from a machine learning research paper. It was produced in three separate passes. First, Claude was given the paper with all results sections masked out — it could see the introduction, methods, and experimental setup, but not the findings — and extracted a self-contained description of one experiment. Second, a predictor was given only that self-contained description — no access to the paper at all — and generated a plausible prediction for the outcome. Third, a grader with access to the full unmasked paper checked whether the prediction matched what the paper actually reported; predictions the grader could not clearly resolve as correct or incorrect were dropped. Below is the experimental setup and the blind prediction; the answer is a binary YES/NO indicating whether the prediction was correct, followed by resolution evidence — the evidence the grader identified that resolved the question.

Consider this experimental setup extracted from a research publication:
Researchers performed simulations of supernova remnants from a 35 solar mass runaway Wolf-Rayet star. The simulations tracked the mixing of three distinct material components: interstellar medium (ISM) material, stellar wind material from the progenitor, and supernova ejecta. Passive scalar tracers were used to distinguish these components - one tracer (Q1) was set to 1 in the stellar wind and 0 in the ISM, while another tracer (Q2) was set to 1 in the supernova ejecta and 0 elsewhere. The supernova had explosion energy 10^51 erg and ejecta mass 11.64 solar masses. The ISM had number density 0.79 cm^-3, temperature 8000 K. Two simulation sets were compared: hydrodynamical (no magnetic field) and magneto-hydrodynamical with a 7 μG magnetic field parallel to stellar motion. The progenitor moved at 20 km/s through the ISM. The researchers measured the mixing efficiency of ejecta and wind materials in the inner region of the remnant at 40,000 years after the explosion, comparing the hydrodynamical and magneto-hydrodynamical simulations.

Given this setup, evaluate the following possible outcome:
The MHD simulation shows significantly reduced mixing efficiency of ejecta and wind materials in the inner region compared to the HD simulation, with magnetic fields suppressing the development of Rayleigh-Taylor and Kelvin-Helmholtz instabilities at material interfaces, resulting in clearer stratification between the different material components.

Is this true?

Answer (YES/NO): YES